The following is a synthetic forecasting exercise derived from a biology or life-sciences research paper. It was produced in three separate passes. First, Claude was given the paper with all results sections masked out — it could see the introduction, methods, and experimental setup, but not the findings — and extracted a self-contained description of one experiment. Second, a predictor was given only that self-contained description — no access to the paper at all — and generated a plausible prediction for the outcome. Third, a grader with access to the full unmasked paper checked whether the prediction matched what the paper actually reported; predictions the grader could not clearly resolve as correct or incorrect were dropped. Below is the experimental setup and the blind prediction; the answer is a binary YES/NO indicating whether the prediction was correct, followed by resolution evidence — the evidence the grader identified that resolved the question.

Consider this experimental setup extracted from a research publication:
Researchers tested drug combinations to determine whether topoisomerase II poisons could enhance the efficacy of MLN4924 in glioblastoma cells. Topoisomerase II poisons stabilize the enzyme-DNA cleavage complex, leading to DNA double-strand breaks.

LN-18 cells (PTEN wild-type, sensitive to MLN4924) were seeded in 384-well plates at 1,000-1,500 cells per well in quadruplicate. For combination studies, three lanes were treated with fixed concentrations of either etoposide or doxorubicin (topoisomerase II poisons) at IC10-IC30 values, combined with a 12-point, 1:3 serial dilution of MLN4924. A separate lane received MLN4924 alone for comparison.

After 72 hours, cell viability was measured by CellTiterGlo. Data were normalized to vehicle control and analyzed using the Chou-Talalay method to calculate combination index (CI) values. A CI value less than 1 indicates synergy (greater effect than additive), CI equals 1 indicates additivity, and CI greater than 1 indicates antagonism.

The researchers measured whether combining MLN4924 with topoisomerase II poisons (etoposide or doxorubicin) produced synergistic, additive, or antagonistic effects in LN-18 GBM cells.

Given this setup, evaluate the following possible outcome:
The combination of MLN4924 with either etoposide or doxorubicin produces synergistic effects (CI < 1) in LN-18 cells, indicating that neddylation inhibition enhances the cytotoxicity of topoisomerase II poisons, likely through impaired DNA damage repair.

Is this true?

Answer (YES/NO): NO